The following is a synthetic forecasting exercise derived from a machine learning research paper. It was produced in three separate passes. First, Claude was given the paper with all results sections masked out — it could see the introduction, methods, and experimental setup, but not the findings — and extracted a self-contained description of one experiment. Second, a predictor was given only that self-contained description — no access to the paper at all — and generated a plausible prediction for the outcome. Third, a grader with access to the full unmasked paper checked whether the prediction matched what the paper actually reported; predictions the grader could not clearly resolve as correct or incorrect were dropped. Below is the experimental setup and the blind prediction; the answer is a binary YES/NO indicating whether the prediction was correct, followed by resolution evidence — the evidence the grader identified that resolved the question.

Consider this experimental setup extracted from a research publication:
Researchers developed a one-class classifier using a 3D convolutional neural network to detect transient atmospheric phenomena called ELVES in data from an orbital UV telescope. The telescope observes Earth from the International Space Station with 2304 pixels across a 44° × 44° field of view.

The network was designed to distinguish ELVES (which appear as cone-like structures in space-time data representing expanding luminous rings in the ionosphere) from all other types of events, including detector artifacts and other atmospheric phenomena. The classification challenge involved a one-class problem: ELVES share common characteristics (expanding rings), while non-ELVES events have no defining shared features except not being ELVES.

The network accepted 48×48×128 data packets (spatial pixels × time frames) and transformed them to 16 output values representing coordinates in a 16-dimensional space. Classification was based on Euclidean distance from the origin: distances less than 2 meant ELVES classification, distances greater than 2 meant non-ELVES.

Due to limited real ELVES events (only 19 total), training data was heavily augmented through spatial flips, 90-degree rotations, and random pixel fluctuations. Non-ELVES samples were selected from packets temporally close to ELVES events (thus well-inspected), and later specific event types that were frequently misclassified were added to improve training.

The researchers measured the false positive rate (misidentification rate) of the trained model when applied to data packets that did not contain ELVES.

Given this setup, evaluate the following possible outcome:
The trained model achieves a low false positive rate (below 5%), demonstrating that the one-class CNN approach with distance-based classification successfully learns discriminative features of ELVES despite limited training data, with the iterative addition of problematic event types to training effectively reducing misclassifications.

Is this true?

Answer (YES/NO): YES